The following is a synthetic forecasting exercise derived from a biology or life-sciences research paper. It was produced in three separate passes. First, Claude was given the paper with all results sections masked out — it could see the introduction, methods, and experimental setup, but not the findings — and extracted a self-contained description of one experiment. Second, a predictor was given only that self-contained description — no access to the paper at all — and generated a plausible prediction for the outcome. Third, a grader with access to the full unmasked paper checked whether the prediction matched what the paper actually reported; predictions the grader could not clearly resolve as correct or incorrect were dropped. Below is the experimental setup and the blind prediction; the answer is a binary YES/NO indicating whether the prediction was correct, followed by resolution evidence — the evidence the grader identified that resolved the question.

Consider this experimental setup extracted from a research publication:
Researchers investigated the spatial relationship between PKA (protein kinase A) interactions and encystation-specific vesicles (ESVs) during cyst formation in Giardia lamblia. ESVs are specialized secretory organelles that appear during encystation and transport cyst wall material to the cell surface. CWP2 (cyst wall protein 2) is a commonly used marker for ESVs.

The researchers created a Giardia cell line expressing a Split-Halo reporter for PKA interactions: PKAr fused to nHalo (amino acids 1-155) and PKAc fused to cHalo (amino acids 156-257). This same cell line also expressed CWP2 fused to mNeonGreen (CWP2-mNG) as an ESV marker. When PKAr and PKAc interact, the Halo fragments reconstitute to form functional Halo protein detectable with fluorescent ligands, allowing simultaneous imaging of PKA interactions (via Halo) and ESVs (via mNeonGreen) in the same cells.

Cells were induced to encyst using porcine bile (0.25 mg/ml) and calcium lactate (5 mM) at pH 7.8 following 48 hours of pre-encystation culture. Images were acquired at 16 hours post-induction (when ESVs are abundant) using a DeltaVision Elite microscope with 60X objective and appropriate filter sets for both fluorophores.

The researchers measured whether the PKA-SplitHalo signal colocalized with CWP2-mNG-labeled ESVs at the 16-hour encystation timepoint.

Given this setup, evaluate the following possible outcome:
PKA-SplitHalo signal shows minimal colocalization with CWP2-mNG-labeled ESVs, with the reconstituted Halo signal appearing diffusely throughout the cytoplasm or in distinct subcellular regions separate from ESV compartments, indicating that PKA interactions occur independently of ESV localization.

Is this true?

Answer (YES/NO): YES